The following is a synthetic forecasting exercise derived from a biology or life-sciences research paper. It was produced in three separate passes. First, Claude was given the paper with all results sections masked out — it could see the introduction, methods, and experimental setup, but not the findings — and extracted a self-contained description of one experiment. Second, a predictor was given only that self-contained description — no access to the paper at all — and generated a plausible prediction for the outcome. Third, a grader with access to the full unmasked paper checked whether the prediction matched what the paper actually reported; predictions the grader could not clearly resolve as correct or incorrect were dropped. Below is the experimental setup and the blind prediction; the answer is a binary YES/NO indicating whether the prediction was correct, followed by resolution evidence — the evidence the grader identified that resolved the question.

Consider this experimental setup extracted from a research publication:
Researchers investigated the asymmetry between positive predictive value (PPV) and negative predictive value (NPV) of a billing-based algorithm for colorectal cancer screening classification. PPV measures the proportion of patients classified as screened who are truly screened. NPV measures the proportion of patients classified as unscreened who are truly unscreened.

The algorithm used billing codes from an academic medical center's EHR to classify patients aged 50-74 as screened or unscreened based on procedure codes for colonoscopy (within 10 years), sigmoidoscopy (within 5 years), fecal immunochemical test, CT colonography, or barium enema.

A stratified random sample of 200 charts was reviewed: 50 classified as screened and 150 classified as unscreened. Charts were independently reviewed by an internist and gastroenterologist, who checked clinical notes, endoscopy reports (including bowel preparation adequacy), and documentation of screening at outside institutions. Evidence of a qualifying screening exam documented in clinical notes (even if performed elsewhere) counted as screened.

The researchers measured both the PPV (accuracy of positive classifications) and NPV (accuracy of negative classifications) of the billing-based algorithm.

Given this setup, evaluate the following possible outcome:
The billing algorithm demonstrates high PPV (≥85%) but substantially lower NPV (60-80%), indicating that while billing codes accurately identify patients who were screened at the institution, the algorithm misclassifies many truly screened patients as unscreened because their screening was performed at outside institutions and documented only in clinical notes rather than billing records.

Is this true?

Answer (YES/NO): NO